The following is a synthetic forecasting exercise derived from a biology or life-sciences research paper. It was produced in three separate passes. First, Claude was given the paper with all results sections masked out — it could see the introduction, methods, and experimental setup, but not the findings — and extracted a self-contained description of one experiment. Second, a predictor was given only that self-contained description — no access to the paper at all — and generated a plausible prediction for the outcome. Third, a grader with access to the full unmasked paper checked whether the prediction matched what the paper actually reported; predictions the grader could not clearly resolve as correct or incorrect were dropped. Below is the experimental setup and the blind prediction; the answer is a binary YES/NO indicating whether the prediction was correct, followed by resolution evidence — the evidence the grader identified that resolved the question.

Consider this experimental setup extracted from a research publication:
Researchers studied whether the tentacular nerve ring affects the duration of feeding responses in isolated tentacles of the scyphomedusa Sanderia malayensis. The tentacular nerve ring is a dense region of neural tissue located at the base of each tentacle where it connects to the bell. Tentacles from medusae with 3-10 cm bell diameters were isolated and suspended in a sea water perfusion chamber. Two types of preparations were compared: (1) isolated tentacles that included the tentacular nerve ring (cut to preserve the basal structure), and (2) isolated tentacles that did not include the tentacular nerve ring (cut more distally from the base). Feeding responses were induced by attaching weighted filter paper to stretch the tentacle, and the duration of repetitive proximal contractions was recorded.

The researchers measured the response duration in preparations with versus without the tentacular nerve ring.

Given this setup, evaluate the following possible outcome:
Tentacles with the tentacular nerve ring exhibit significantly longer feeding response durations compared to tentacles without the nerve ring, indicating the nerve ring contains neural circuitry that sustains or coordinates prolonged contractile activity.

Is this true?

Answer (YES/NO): YES